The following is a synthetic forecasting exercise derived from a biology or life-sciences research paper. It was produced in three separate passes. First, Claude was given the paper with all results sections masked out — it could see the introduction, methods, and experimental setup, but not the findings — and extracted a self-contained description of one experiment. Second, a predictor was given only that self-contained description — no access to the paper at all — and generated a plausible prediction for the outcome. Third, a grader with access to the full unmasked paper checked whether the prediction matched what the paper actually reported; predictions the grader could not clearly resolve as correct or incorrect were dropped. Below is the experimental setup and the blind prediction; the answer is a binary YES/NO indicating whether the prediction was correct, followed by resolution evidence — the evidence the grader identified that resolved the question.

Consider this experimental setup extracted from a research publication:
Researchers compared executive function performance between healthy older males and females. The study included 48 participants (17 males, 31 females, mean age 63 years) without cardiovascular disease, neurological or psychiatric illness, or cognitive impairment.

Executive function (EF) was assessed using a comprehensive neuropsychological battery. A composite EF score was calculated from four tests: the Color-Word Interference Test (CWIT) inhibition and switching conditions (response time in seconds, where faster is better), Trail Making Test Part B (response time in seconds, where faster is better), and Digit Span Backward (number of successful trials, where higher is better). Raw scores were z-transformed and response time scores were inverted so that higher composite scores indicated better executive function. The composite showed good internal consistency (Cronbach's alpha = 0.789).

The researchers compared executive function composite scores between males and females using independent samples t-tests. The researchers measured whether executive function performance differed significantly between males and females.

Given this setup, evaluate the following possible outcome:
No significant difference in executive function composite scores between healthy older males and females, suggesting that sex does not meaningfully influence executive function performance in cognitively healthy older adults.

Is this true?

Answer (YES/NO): NO